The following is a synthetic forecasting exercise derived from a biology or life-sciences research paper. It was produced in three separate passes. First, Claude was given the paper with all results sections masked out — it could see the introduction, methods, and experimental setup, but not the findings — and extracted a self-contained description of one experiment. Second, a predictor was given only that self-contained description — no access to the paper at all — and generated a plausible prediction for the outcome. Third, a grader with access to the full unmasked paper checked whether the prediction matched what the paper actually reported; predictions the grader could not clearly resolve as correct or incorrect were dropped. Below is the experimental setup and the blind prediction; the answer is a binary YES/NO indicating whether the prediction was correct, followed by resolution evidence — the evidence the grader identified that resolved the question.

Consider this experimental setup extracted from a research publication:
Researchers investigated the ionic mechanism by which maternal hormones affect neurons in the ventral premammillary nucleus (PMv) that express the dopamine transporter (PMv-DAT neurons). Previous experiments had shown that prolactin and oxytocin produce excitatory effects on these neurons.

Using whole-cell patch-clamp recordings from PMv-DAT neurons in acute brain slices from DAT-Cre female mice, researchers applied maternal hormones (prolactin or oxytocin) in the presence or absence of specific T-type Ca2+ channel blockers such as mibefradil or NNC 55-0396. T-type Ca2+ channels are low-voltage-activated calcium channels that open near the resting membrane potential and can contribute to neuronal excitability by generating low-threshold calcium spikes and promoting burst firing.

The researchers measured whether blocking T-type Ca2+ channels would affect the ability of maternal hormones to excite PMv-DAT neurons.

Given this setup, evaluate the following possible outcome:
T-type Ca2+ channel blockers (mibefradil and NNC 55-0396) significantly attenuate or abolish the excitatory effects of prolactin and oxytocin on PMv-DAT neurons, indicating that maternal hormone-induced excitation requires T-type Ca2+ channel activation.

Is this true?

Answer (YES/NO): NO